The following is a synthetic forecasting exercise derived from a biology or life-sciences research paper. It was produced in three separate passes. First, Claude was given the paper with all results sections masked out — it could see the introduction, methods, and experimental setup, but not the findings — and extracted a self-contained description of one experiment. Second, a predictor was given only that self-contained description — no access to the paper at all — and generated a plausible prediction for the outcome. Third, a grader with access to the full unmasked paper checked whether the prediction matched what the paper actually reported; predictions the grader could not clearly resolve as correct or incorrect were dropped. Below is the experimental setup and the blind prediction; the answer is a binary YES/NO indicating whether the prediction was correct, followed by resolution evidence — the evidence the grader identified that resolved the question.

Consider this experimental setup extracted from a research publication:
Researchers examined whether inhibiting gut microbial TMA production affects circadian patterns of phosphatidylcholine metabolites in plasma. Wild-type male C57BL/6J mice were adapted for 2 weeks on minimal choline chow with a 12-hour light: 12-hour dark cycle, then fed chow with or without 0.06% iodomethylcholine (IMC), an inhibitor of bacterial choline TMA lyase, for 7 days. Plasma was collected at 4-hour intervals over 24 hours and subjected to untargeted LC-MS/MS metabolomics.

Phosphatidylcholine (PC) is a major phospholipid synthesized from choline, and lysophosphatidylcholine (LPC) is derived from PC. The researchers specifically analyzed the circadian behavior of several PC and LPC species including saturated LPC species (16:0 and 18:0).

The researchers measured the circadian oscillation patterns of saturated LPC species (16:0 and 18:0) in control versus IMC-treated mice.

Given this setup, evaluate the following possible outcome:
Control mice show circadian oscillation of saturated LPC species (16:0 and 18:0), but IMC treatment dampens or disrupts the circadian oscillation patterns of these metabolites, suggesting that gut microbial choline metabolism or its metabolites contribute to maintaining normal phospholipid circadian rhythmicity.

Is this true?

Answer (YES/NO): NO